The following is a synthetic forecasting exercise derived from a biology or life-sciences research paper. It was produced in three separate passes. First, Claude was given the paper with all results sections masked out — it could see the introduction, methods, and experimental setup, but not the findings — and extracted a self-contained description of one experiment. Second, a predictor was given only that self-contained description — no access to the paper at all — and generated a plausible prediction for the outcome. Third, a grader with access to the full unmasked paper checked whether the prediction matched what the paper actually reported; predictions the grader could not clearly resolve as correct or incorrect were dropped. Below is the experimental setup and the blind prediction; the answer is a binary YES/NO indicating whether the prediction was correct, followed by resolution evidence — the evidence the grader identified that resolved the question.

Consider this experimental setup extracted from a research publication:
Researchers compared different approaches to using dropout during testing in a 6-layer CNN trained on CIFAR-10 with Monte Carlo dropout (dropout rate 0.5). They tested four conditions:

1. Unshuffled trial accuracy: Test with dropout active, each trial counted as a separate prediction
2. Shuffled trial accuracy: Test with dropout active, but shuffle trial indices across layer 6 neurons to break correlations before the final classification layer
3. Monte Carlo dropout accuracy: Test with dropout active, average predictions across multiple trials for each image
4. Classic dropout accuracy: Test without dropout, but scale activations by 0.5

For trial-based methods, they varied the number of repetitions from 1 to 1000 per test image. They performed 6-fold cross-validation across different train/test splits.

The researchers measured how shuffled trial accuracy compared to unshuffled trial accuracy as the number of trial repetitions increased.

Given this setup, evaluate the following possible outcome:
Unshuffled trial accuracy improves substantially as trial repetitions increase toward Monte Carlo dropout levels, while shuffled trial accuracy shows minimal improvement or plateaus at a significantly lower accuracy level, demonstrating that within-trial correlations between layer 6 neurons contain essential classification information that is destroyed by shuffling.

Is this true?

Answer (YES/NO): NO